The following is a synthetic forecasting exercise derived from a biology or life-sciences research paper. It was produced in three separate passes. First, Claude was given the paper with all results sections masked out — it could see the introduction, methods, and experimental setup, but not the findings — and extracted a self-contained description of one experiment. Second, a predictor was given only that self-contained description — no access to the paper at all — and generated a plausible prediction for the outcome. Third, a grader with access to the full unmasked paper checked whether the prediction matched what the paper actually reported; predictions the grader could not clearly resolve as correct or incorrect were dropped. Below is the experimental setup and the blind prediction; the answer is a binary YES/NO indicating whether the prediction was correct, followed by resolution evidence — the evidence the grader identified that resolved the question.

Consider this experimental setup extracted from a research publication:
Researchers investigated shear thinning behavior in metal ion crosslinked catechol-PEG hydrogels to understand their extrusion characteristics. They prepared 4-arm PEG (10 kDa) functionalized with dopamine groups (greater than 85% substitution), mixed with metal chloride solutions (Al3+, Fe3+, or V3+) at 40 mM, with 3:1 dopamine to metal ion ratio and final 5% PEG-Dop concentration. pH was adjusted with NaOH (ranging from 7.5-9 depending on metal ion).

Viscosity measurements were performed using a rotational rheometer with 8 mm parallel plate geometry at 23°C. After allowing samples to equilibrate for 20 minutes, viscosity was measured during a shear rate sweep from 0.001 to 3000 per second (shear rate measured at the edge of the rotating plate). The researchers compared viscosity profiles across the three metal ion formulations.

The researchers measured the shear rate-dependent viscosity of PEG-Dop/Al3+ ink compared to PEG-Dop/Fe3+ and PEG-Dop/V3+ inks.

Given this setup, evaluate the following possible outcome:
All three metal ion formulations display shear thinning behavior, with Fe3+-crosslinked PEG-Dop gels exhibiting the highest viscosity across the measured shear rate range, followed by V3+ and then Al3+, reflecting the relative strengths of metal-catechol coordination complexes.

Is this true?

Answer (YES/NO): NO